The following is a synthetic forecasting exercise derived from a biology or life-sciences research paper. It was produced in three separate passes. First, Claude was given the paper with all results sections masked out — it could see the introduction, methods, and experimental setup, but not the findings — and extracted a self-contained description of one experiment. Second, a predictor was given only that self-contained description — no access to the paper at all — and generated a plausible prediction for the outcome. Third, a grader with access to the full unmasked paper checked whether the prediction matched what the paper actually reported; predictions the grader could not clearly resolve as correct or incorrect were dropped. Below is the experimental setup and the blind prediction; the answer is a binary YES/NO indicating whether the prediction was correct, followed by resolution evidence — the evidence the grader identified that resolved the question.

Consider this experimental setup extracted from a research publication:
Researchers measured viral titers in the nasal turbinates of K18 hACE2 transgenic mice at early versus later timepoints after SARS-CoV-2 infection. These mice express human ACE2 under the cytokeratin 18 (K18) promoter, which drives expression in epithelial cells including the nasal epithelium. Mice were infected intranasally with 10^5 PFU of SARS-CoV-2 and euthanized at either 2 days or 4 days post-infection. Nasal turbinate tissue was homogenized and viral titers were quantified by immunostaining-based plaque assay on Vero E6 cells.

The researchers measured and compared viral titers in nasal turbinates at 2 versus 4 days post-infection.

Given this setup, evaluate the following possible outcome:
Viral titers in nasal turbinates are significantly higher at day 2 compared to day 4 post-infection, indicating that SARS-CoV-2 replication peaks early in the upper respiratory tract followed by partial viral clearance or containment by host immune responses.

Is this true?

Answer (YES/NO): NO